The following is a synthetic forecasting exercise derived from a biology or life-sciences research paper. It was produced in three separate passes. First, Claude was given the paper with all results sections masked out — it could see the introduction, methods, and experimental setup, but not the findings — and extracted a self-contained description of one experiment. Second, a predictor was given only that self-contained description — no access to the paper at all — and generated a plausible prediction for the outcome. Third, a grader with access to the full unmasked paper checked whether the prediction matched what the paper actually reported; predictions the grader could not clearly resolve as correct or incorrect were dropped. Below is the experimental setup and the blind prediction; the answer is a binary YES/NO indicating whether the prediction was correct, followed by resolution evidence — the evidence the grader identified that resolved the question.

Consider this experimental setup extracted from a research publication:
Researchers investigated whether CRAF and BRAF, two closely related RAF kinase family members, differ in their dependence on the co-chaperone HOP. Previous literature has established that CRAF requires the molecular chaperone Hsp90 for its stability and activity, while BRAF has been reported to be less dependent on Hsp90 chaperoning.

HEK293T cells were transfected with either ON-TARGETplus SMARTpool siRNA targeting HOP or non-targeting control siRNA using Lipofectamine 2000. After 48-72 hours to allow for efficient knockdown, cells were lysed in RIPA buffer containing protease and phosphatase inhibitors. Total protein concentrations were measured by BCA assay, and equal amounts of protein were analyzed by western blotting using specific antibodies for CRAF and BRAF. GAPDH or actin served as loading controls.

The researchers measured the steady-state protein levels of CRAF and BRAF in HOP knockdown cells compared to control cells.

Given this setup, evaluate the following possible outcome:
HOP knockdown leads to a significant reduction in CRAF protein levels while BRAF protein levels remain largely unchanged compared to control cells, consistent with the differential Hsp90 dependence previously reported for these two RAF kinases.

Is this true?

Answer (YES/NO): NO